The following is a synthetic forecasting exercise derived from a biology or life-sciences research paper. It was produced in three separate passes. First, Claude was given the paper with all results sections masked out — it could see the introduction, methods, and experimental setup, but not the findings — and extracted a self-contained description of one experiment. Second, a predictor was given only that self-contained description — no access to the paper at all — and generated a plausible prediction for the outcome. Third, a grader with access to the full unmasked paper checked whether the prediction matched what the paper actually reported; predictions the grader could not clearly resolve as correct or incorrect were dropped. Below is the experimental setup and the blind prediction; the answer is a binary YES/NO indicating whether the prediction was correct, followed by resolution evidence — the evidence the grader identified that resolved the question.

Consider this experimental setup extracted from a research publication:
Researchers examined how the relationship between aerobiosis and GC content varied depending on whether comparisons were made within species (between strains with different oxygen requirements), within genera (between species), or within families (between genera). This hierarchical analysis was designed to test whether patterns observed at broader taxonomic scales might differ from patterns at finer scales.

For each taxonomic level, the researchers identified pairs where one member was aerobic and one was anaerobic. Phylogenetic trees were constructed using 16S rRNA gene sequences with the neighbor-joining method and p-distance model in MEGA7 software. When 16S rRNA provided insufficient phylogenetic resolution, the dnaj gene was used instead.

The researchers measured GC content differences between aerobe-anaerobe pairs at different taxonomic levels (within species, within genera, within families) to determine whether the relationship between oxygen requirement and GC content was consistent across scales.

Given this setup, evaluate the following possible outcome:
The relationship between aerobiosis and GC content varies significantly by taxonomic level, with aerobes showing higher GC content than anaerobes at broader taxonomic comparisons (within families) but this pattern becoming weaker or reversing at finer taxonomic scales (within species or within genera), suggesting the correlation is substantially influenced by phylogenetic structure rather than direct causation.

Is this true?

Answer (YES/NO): NO